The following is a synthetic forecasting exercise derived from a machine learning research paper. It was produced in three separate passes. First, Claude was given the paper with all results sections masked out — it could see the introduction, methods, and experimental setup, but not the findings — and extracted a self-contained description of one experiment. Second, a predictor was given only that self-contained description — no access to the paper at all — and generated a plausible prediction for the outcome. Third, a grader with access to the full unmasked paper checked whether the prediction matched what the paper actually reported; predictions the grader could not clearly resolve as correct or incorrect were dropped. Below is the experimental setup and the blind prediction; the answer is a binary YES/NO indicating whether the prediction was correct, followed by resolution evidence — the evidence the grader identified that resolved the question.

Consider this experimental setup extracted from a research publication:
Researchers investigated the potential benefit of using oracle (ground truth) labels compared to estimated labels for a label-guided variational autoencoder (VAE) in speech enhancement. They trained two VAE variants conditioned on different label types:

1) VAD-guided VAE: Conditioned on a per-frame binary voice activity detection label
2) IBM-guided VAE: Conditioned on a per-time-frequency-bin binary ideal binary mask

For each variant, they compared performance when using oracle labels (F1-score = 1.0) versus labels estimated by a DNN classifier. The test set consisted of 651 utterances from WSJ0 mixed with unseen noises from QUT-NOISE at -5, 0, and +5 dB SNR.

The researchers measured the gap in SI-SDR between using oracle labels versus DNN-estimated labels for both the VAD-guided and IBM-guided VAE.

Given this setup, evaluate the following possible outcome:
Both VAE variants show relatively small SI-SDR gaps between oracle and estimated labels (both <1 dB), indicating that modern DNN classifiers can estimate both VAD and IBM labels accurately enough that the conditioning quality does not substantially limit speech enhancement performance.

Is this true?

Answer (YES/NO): NO